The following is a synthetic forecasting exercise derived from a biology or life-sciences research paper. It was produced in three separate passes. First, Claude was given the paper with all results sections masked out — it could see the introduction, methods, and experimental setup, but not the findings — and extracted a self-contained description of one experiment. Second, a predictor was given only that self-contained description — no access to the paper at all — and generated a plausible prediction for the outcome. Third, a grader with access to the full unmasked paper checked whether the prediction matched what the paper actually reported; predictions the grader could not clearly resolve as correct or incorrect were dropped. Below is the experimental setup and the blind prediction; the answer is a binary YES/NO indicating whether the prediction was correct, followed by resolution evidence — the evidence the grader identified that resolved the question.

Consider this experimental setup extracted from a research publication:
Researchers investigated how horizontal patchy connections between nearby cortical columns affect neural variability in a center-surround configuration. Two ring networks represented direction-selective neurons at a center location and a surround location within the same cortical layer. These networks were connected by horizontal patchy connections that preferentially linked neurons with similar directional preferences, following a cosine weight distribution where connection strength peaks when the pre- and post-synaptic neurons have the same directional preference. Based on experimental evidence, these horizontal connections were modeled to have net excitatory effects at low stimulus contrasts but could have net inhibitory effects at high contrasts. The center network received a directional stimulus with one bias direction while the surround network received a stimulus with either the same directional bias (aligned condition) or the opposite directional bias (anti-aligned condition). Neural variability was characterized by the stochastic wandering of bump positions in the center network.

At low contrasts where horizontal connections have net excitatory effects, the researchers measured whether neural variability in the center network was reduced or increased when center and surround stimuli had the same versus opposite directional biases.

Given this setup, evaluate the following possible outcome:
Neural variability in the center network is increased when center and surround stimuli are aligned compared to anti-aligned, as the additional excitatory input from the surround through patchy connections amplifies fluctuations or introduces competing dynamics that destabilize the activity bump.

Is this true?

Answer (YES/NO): NO